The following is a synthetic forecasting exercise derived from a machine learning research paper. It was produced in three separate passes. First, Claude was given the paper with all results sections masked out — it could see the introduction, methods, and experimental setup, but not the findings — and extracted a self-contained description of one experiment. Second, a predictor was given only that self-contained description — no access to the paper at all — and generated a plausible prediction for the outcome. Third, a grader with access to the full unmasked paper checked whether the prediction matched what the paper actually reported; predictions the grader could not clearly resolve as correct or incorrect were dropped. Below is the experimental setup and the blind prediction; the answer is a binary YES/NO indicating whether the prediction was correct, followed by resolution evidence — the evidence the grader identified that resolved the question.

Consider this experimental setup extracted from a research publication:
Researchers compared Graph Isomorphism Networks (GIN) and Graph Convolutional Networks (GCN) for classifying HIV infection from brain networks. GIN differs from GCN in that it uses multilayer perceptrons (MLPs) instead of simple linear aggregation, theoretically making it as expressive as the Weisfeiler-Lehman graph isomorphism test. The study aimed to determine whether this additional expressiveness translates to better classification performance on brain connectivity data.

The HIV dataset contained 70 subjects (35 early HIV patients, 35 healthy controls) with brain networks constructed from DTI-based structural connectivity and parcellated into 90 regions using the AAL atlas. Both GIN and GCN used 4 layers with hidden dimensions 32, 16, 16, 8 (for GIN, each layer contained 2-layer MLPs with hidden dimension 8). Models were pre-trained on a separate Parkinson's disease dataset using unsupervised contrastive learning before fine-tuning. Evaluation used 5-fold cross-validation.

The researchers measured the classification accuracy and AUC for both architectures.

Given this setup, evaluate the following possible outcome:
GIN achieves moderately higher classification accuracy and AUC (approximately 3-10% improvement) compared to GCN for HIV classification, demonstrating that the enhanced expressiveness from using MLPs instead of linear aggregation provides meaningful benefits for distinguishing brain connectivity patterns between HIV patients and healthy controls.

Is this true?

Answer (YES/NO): NO